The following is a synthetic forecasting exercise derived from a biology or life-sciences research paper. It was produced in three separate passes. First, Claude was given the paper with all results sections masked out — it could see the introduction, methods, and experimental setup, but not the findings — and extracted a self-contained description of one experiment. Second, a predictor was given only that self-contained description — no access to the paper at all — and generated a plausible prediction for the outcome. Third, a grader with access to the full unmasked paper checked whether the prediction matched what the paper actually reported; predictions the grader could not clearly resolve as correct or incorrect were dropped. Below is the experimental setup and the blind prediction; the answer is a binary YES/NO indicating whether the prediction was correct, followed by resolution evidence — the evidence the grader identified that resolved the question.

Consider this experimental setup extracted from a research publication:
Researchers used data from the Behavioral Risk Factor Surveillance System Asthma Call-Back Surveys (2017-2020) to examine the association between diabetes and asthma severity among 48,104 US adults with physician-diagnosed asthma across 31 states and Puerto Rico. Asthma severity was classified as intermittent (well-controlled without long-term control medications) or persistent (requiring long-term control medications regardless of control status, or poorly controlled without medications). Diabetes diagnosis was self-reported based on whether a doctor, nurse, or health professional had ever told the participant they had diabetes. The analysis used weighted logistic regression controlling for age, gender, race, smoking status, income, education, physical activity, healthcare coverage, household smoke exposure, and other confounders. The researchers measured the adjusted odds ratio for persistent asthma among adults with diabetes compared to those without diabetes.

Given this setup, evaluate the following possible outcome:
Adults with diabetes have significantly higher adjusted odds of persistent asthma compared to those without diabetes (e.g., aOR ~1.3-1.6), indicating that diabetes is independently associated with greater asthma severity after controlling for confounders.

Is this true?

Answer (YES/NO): NO